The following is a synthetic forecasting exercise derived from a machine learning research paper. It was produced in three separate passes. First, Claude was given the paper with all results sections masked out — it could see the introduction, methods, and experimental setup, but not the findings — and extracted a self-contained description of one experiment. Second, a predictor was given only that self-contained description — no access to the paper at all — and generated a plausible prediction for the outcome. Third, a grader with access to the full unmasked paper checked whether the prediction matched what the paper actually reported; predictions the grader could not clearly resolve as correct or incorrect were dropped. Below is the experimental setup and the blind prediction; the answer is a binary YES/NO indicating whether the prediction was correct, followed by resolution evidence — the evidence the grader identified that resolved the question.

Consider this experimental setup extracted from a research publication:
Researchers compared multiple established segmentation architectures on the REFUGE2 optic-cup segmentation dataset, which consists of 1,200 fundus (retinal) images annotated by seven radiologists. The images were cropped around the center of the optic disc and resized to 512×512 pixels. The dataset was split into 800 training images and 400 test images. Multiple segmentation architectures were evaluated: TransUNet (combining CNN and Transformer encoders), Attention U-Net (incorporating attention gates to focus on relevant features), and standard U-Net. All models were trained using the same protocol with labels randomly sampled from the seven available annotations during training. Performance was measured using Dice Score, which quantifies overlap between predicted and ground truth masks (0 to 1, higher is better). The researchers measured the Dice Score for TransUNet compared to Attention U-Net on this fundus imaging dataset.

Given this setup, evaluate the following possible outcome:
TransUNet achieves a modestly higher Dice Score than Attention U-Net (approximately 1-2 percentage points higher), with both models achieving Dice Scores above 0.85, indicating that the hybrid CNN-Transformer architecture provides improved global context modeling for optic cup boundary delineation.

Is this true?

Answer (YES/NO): NO